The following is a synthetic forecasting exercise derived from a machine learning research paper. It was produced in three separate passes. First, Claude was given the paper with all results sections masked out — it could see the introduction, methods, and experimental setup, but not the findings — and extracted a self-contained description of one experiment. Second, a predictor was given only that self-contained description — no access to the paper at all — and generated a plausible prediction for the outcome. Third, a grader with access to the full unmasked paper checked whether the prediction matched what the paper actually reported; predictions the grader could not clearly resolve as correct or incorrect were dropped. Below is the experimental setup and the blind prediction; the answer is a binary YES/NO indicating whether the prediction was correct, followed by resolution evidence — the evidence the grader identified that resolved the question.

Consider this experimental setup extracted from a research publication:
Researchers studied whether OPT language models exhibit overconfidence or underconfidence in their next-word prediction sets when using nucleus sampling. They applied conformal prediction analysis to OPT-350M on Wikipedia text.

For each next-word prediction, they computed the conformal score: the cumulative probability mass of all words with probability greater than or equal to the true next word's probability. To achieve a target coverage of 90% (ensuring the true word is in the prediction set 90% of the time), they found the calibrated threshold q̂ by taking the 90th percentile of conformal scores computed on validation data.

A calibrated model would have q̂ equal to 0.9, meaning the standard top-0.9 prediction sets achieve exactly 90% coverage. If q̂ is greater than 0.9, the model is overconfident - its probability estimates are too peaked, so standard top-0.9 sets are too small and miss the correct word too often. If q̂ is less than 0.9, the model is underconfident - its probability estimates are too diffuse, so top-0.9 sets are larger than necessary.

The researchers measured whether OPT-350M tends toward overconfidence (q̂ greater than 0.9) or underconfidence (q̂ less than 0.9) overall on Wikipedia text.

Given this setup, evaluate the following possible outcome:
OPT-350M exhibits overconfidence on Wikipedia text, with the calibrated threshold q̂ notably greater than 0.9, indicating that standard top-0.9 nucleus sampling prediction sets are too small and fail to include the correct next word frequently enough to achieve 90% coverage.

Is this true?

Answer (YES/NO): YES